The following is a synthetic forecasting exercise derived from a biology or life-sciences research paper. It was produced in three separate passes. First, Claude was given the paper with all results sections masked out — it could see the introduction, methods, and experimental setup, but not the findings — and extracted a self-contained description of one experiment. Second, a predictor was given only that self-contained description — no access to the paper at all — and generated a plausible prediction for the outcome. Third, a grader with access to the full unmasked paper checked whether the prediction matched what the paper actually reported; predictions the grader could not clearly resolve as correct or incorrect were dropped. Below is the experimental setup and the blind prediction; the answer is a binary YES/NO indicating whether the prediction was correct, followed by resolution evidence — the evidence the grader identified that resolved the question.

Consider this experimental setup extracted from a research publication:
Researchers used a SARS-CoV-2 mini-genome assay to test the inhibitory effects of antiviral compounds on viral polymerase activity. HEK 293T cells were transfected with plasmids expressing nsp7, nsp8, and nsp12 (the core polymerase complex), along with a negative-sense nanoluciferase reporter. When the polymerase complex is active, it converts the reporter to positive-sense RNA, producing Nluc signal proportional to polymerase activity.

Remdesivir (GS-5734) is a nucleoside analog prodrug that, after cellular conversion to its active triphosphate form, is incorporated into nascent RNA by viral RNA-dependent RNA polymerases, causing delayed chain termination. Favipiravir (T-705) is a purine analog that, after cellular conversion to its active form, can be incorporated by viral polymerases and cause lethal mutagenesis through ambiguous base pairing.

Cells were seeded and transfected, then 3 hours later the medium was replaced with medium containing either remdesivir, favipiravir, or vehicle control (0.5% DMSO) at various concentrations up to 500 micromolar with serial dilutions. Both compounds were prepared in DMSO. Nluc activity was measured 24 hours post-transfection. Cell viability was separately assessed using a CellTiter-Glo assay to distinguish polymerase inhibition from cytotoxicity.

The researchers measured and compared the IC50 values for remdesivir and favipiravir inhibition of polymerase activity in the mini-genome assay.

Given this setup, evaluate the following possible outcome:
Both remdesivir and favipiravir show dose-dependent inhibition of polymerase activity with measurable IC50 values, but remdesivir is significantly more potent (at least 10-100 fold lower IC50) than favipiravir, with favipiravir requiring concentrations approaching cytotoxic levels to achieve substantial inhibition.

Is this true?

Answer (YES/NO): NO